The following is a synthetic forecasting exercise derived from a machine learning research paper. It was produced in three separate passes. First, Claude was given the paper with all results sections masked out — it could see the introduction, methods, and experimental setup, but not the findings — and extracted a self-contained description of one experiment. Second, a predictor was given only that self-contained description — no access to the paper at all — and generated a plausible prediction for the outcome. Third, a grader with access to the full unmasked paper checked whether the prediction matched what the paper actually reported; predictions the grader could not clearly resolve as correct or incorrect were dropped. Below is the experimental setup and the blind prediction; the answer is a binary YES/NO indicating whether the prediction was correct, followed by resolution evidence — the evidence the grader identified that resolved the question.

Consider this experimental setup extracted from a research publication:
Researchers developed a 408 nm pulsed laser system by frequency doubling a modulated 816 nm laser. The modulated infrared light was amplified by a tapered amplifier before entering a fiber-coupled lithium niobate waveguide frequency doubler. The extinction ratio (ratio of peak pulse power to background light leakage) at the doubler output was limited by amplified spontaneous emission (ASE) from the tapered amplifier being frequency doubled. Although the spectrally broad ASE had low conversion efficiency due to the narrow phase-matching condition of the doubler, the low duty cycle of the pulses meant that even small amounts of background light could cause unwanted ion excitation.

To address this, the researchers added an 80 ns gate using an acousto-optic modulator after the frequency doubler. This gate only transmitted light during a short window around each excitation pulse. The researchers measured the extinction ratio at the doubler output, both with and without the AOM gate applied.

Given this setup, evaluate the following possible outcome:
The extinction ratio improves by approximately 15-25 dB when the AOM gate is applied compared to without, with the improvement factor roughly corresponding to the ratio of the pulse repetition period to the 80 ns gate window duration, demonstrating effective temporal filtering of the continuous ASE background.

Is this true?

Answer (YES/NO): NO